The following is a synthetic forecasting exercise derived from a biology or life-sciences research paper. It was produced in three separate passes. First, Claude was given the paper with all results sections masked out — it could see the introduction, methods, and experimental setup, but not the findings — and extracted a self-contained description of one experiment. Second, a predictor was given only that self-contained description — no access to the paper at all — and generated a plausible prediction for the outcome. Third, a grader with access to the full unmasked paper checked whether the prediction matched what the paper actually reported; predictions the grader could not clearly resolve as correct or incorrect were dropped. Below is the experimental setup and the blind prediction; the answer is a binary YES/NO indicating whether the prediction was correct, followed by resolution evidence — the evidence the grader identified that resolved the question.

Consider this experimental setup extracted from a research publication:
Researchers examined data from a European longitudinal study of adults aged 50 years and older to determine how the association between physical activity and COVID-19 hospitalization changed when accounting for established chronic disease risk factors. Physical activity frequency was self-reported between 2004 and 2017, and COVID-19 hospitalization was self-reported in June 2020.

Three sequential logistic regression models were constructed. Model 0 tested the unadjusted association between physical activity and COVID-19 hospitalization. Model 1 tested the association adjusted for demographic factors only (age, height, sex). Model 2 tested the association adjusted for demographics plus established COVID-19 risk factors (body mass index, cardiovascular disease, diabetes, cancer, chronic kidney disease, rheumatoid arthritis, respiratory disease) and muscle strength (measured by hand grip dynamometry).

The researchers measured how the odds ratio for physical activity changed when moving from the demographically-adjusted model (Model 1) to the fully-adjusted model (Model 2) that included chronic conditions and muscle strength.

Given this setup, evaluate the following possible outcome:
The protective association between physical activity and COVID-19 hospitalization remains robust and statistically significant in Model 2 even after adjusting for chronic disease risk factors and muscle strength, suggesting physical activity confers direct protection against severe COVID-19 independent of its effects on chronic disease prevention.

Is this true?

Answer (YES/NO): NO